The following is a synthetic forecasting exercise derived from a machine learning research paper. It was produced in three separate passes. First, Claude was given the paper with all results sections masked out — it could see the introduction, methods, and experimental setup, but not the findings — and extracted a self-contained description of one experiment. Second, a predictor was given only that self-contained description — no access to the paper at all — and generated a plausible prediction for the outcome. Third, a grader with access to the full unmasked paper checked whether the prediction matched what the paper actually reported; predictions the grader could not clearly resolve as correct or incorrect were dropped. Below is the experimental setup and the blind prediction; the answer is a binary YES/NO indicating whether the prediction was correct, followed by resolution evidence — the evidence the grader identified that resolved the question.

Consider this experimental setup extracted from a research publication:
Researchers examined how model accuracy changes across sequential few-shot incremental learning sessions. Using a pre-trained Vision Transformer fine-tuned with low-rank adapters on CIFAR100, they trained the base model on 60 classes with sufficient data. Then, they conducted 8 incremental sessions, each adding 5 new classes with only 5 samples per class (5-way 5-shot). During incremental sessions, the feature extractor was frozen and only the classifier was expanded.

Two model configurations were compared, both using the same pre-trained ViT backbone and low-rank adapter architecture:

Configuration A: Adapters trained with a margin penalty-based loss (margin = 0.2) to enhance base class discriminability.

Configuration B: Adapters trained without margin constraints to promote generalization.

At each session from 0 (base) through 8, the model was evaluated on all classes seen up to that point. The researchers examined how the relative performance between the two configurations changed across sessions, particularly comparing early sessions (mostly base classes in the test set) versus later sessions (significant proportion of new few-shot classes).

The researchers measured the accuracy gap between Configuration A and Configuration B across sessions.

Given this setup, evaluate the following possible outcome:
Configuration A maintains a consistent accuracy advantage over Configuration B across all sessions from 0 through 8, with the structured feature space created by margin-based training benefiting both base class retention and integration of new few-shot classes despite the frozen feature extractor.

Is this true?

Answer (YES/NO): NO